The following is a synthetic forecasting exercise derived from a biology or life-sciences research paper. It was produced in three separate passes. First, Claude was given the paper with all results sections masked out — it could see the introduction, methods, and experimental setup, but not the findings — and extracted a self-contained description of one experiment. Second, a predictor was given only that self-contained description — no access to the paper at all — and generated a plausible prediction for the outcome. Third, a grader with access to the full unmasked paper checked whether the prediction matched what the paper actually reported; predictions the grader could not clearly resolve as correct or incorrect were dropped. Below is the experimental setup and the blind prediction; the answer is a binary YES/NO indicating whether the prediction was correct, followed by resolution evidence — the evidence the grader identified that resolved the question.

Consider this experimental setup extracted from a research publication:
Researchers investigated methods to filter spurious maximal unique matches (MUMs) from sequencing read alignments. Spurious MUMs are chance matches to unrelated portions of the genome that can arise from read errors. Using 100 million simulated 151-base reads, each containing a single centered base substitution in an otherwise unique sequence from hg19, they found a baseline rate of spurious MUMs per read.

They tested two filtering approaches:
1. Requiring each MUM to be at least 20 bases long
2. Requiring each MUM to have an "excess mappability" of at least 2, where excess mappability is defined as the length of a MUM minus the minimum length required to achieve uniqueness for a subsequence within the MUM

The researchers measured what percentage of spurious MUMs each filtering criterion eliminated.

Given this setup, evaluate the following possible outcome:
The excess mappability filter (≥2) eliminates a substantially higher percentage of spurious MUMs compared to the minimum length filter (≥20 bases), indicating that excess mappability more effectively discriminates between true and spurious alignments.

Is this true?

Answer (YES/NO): NO